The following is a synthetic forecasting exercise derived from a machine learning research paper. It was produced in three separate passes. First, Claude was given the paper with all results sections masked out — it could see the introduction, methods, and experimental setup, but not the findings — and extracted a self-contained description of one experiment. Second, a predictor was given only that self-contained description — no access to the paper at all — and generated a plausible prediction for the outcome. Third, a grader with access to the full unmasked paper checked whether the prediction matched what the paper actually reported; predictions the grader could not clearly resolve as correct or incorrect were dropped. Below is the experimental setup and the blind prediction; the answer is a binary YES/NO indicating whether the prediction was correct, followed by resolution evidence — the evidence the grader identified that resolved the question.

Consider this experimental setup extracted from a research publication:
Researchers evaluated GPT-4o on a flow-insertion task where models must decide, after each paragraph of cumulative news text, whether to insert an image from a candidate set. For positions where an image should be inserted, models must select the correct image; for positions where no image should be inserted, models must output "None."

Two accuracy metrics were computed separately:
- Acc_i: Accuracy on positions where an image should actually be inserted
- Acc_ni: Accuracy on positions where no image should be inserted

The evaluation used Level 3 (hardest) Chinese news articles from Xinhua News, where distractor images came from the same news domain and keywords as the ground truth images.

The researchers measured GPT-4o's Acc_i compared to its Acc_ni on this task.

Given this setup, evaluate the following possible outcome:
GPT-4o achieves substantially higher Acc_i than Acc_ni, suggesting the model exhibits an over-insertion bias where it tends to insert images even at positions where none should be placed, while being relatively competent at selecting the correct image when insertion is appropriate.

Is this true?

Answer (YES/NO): NO